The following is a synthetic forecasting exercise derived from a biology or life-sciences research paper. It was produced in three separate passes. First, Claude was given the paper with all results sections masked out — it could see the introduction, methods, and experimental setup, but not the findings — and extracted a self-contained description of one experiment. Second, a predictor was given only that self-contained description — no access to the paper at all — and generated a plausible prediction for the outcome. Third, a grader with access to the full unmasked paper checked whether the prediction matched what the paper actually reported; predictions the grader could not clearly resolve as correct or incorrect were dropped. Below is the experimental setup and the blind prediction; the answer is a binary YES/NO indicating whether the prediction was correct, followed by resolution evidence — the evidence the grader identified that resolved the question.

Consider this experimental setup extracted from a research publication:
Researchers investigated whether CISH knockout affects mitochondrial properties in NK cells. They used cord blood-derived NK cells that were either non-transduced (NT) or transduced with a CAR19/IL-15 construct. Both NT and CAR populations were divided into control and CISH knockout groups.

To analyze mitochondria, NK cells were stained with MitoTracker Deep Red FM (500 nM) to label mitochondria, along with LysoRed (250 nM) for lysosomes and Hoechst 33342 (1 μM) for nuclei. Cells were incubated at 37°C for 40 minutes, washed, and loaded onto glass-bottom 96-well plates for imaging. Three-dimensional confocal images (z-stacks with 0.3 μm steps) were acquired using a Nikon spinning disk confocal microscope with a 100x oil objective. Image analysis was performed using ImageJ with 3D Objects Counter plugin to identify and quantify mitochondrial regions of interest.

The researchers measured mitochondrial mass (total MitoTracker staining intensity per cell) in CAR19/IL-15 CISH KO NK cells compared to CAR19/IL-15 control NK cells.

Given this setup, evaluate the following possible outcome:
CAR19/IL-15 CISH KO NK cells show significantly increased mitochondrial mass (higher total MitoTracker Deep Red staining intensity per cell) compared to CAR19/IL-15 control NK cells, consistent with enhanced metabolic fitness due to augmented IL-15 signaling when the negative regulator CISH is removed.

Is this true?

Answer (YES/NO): YES